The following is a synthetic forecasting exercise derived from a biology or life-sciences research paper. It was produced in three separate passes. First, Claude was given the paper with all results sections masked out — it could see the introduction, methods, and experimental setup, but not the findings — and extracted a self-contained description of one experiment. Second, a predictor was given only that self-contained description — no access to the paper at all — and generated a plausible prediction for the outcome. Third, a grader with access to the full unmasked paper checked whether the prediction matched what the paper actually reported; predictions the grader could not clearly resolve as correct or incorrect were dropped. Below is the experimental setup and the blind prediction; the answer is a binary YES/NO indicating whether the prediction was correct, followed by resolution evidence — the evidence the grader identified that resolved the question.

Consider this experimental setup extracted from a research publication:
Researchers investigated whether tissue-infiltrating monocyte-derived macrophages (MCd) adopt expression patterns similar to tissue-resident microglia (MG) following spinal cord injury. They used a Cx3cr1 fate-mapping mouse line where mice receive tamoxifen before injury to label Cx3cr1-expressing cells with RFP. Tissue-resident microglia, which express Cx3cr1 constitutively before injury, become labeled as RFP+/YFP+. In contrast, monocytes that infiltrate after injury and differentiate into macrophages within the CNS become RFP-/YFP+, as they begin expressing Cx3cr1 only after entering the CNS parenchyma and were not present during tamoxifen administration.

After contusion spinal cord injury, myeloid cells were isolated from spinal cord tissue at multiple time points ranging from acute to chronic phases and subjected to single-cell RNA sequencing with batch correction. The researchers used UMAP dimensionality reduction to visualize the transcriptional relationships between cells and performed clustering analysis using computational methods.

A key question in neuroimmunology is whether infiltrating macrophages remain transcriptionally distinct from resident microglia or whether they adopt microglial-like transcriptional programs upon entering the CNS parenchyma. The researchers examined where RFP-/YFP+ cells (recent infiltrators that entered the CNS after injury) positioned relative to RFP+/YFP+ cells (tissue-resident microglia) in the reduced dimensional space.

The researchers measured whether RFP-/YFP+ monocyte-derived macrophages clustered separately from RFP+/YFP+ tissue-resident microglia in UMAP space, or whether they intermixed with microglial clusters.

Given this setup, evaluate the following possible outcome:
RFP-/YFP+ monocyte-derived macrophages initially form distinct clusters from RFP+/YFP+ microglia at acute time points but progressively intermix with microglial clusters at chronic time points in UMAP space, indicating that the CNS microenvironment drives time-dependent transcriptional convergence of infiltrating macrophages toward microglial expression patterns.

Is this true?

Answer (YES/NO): YES